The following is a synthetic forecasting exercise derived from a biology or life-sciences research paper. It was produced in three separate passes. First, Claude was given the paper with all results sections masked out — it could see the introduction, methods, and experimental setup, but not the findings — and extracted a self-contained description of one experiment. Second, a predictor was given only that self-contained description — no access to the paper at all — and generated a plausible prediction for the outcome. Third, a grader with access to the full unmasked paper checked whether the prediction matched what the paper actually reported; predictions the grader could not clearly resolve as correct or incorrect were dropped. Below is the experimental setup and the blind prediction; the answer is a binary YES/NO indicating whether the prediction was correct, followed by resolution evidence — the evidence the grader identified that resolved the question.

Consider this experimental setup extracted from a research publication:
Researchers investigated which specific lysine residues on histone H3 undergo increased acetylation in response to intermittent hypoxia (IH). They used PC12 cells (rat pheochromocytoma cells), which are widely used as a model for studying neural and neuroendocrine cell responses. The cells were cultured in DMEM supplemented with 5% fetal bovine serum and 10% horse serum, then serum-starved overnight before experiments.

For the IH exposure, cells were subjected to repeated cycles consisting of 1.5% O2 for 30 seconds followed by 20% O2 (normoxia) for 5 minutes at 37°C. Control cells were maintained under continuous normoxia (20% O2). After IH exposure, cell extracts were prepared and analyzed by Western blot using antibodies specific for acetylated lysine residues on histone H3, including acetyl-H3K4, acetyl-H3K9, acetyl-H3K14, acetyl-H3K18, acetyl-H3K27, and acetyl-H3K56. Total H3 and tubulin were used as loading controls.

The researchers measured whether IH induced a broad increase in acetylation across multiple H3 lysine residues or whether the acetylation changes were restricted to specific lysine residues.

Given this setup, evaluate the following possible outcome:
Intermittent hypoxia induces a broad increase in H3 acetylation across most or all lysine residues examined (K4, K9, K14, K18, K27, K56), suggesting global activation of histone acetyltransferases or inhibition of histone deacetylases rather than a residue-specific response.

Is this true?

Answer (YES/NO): NO